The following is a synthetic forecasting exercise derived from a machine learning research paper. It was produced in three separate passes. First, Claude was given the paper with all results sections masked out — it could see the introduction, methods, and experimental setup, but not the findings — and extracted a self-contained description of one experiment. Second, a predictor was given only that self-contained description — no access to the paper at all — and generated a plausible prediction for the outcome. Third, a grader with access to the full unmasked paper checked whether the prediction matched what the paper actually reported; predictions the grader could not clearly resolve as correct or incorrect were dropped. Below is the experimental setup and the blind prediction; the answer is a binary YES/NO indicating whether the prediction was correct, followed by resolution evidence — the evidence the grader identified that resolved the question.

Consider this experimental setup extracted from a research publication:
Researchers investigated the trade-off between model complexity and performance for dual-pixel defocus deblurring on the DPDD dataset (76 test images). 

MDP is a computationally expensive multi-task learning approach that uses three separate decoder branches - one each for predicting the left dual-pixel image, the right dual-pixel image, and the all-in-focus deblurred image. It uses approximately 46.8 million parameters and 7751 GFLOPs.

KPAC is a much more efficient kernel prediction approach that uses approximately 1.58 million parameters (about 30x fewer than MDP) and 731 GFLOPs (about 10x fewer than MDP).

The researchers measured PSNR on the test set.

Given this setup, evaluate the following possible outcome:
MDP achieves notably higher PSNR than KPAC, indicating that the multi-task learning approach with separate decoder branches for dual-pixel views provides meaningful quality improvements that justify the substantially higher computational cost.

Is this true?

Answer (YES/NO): NO